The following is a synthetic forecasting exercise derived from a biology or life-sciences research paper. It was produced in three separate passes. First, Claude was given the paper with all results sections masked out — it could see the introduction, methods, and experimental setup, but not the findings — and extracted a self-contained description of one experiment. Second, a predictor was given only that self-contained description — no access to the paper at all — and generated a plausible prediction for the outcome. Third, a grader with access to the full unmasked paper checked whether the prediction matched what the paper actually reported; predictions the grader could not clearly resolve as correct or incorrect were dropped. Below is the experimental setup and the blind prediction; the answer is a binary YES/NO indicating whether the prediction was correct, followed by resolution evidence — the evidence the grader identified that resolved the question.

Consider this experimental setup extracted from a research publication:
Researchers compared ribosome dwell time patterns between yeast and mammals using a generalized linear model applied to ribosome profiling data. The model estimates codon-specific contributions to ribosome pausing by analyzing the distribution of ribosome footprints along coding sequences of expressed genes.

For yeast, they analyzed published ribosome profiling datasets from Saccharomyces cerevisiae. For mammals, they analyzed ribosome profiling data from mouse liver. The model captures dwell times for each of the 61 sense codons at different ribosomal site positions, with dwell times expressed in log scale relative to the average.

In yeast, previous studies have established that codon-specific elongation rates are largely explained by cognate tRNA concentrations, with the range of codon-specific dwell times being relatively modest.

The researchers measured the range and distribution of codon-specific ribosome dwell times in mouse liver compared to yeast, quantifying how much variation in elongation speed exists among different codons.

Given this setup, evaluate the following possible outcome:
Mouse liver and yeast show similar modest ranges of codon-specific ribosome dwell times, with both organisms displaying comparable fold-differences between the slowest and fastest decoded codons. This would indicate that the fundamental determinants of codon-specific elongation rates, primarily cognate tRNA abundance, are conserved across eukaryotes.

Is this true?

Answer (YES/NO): NO